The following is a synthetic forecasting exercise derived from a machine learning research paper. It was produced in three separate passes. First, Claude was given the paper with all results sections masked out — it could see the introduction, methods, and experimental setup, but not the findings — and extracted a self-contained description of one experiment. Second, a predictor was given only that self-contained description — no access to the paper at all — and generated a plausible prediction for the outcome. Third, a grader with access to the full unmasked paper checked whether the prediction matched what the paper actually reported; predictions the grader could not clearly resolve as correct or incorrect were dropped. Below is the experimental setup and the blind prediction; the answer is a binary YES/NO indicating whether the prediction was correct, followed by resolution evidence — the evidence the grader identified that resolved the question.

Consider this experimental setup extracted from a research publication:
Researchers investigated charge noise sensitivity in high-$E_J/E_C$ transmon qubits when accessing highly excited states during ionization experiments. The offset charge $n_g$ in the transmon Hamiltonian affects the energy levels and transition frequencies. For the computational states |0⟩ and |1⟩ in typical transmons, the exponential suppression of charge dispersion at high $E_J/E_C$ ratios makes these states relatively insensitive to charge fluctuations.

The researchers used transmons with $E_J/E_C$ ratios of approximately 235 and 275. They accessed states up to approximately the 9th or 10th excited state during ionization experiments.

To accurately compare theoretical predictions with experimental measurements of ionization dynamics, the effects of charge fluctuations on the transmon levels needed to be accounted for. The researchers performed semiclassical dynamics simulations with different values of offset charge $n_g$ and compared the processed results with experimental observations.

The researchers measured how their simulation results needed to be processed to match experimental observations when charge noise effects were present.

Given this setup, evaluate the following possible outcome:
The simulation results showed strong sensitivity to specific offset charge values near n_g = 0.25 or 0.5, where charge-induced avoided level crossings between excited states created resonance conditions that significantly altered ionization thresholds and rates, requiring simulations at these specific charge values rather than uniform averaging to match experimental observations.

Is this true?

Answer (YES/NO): NO